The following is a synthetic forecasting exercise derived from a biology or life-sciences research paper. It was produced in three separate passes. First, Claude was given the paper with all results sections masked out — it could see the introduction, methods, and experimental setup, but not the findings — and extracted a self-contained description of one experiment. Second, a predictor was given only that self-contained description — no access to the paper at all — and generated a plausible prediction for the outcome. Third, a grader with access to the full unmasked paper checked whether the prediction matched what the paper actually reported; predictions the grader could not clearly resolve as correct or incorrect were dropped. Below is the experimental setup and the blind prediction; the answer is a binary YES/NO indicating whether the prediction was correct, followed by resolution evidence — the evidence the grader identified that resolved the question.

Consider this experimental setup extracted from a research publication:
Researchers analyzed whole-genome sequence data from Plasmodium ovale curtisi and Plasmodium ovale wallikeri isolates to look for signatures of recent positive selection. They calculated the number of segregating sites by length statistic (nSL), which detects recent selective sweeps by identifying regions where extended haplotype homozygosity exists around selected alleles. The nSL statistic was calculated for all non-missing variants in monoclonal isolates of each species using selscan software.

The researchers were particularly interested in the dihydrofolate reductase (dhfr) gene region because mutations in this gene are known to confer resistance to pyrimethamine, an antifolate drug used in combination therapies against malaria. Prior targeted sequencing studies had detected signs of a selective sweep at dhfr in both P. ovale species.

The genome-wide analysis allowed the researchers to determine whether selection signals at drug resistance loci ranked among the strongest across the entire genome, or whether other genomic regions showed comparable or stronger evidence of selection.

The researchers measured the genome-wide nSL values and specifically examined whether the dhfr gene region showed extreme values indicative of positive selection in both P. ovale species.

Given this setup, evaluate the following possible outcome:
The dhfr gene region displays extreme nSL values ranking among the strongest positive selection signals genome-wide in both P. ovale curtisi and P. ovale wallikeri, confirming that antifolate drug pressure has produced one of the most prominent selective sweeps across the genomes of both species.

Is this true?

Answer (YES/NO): NO